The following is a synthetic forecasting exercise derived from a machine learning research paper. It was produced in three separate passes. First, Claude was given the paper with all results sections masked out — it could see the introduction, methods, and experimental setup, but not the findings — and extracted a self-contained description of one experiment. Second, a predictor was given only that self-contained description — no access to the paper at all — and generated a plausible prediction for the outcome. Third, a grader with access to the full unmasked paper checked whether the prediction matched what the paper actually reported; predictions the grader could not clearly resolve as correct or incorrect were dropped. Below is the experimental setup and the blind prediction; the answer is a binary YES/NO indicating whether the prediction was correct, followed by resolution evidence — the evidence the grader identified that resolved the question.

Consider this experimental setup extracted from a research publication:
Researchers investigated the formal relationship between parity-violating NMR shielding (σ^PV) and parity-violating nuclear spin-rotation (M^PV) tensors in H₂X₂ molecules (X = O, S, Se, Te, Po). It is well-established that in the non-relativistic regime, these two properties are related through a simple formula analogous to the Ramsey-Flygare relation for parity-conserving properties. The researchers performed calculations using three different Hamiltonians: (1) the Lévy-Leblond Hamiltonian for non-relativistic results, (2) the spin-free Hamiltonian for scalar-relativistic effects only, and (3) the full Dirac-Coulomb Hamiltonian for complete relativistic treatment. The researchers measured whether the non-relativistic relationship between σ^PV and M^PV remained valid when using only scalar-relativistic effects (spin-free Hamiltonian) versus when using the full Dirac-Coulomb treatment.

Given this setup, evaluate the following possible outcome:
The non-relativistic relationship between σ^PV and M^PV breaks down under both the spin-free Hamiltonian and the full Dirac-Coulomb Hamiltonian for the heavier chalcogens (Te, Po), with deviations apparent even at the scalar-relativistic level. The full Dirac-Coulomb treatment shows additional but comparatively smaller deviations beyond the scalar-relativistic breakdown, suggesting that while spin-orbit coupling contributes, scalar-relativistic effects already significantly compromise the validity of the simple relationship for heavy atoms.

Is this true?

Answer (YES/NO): NO